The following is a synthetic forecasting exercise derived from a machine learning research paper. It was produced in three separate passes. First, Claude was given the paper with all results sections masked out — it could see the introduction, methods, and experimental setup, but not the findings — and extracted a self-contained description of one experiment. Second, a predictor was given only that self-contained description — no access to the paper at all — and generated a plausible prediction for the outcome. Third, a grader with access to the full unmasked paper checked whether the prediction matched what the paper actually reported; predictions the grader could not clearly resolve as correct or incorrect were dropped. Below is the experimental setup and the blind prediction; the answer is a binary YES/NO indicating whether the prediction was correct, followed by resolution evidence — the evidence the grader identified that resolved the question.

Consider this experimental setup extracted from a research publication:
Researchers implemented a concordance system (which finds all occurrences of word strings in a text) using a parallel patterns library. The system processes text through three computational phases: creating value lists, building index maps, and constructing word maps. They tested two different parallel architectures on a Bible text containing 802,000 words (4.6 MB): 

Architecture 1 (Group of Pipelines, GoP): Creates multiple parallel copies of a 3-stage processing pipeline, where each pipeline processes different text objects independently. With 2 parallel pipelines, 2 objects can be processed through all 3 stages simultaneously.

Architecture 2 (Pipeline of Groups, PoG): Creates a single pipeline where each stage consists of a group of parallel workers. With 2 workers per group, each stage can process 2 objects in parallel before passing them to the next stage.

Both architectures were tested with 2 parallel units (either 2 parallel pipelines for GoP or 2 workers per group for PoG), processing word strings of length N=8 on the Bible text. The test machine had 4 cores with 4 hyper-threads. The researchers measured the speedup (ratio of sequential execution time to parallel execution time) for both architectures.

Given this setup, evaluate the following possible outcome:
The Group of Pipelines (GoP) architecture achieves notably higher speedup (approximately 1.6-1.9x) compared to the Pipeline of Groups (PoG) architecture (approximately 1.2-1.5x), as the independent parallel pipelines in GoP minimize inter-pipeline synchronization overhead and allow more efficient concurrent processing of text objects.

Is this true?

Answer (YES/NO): NO